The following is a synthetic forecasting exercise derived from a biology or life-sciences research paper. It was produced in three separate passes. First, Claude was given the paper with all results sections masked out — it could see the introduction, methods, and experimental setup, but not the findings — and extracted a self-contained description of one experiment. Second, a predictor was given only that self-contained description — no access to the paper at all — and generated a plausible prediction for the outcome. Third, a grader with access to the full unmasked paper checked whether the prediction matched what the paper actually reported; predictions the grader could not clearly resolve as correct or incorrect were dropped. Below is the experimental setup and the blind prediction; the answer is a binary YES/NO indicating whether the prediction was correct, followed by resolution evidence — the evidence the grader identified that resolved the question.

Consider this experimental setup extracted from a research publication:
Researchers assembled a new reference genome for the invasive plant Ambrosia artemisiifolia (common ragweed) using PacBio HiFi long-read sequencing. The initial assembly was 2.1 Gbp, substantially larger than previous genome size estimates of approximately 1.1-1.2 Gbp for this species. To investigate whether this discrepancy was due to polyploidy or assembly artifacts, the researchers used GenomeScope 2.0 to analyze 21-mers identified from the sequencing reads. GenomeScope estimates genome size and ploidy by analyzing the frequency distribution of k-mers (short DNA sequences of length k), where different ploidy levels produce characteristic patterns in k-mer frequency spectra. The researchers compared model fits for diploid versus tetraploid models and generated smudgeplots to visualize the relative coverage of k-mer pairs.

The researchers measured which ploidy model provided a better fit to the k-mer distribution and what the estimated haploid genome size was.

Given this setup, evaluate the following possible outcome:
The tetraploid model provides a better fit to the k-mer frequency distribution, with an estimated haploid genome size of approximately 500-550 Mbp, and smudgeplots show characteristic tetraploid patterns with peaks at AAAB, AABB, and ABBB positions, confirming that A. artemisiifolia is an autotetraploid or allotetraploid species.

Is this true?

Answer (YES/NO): NO